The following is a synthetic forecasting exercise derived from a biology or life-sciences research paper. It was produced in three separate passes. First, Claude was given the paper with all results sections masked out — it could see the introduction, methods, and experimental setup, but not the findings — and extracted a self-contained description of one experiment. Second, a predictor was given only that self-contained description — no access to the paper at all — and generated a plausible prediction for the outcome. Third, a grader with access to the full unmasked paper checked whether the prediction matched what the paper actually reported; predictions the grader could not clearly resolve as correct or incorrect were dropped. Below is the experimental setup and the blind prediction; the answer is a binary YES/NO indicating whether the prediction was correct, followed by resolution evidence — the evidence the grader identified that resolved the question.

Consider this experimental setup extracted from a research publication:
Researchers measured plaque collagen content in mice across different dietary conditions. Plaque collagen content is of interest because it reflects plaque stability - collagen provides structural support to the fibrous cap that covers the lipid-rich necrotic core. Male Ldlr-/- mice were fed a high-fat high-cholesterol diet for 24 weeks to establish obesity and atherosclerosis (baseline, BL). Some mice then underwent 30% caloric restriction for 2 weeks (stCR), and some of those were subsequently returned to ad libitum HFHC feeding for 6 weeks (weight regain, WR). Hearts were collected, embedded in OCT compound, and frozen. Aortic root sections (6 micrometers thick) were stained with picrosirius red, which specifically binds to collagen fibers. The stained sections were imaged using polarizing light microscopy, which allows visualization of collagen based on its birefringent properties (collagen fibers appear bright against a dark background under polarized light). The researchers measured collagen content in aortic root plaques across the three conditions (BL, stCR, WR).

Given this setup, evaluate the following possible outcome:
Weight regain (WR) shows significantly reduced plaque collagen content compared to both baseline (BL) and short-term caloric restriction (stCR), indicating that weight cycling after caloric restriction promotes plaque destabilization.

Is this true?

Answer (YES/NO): NO